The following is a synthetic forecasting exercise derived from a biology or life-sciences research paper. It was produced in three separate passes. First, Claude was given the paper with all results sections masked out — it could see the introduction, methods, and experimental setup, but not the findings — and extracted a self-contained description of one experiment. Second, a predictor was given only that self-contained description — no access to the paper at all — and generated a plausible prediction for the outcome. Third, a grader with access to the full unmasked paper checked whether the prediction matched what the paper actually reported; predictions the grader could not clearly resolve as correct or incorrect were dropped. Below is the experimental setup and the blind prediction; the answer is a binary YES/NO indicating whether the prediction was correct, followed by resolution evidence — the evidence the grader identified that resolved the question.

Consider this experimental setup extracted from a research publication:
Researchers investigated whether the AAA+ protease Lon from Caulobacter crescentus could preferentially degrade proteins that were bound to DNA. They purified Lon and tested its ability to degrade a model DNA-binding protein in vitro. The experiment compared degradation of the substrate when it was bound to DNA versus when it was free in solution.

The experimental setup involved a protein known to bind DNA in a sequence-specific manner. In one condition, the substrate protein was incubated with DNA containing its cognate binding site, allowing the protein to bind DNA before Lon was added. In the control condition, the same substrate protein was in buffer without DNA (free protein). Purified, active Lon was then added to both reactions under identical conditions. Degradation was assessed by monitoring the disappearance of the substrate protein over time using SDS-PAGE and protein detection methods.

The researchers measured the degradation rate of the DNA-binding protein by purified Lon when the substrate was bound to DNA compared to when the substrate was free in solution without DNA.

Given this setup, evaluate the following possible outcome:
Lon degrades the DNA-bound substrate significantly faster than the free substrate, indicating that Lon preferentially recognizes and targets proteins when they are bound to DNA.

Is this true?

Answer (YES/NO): YES